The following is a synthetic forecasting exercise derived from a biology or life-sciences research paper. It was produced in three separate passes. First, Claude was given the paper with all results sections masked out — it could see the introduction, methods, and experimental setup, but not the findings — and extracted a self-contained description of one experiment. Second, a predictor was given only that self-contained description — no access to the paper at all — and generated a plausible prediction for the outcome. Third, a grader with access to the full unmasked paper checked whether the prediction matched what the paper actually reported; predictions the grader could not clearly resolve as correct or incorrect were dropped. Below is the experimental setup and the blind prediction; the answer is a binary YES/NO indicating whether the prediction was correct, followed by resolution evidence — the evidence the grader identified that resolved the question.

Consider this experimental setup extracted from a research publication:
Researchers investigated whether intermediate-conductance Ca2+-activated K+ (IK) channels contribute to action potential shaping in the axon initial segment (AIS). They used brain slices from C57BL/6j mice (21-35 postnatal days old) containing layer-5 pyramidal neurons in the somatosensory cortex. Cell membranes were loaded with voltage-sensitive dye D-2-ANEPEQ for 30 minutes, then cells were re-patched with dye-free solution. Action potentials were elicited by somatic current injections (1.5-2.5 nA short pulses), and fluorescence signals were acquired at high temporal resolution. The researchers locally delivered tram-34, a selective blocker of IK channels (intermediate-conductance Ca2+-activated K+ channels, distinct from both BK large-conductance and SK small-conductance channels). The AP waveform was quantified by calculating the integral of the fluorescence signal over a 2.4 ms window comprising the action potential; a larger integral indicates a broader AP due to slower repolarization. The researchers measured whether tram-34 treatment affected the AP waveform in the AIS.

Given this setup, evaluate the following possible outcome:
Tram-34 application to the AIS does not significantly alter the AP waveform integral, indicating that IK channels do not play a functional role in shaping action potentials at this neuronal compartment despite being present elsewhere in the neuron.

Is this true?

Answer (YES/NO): NO